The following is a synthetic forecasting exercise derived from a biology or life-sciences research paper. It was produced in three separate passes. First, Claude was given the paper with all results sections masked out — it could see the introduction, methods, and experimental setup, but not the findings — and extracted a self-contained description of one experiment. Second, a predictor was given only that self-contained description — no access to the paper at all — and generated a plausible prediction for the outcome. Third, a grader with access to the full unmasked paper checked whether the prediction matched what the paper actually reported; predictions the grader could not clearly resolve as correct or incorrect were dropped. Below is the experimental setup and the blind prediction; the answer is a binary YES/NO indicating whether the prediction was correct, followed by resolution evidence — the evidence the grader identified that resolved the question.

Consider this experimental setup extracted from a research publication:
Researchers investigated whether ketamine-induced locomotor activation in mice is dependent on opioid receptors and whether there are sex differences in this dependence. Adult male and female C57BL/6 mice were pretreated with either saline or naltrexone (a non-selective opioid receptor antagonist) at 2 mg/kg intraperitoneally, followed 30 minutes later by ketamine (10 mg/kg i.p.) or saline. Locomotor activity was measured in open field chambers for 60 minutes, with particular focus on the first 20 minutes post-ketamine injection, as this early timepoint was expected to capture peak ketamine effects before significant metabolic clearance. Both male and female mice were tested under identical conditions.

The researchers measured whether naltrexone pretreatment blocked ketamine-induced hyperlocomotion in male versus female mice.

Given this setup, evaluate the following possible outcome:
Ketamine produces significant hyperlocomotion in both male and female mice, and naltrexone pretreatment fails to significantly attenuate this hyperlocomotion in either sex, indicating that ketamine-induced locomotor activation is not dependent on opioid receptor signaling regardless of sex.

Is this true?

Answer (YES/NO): NO